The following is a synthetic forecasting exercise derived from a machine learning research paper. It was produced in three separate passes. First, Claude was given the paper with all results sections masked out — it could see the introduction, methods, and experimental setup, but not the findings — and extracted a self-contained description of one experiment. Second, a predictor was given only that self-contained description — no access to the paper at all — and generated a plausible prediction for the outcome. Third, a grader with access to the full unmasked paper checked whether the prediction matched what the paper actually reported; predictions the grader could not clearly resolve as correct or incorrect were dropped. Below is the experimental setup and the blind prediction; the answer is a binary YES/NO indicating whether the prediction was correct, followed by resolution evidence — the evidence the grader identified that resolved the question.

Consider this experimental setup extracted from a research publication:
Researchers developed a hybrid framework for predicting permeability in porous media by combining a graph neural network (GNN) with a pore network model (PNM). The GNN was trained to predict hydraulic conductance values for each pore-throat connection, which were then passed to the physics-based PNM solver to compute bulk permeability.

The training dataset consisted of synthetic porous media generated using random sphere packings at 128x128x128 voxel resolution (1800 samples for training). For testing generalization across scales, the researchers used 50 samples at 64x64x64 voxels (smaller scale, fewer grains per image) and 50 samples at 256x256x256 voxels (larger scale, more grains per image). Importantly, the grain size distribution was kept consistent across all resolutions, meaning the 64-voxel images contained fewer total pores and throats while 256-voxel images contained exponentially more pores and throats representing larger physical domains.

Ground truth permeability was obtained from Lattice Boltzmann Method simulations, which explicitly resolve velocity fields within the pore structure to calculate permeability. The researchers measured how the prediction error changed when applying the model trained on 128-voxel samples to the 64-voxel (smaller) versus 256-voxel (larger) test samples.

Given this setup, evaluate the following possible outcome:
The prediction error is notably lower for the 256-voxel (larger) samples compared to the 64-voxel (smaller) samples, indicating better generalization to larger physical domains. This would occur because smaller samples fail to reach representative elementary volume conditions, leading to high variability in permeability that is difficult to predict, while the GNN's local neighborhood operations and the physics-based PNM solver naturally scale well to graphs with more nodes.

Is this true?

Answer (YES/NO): YES